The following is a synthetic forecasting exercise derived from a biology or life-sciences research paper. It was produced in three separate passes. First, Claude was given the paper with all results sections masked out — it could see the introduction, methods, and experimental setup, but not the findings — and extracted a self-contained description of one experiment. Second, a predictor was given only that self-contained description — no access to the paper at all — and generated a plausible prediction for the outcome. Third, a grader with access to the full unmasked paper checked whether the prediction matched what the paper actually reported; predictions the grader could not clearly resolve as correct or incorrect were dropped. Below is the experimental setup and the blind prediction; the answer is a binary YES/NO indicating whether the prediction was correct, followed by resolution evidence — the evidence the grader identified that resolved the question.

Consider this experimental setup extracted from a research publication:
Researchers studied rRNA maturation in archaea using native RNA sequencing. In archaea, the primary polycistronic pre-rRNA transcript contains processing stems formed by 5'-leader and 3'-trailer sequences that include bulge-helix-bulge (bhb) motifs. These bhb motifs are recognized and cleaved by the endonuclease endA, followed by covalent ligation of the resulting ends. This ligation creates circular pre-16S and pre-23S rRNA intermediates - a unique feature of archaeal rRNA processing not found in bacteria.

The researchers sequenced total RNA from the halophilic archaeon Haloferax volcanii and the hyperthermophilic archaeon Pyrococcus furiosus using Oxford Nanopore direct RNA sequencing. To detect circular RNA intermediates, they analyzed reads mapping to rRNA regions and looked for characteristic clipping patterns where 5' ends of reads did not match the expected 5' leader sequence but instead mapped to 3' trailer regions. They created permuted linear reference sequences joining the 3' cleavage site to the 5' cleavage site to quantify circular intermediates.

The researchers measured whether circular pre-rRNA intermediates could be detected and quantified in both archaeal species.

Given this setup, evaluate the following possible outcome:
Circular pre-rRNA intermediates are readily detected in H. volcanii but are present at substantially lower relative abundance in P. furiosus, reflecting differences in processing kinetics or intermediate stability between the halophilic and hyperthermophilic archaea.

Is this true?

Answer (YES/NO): NO